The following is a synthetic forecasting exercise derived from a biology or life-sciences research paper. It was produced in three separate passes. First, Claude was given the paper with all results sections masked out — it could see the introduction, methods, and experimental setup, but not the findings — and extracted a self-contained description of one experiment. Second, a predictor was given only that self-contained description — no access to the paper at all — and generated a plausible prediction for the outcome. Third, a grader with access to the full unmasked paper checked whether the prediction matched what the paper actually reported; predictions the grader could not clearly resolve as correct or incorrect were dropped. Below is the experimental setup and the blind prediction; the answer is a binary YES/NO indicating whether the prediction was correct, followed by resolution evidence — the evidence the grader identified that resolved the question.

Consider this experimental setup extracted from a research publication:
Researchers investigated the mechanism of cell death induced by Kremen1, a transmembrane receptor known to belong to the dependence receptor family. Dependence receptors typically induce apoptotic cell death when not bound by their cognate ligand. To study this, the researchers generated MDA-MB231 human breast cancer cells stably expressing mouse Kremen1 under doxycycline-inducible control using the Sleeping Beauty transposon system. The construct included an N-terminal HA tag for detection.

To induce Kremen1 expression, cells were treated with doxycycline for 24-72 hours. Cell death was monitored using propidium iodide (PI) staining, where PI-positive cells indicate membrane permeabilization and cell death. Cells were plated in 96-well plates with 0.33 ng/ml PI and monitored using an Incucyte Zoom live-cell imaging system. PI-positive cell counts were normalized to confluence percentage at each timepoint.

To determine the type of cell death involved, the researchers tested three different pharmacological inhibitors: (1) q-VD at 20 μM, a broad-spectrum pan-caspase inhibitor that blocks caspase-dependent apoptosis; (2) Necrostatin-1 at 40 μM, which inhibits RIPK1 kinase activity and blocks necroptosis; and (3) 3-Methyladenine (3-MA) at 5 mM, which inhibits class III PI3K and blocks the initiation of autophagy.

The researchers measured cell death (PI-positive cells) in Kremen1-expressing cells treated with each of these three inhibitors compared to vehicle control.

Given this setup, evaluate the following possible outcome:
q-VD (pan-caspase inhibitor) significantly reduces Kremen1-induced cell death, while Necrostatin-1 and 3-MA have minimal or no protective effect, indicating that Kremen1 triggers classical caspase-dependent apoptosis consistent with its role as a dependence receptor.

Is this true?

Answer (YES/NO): NO